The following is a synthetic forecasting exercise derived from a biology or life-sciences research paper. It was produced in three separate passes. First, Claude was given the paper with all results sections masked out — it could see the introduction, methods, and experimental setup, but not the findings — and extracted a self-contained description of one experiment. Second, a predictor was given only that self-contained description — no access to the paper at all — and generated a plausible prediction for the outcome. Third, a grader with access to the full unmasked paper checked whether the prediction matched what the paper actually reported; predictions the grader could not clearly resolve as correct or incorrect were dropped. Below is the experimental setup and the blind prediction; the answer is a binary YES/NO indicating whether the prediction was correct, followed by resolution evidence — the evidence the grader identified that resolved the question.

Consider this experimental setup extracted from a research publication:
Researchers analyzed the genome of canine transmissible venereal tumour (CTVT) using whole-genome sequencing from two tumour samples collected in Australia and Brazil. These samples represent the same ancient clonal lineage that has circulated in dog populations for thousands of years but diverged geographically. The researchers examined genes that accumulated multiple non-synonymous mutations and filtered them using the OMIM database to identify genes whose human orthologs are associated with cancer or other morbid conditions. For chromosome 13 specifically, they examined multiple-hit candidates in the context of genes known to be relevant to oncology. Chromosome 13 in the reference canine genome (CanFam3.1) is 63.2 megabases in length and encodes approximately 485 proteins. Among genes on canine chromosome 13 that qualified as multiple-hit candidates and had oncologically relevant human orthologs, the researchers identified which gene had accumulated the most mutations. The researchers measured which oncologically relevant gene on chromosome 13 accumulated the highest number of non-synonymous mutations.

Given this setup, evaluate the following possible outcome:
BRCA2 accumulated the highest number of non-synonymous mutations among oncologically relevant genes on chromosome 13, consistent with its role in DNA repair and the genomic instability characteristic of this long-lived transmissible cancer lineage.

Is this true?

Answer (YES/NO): NO